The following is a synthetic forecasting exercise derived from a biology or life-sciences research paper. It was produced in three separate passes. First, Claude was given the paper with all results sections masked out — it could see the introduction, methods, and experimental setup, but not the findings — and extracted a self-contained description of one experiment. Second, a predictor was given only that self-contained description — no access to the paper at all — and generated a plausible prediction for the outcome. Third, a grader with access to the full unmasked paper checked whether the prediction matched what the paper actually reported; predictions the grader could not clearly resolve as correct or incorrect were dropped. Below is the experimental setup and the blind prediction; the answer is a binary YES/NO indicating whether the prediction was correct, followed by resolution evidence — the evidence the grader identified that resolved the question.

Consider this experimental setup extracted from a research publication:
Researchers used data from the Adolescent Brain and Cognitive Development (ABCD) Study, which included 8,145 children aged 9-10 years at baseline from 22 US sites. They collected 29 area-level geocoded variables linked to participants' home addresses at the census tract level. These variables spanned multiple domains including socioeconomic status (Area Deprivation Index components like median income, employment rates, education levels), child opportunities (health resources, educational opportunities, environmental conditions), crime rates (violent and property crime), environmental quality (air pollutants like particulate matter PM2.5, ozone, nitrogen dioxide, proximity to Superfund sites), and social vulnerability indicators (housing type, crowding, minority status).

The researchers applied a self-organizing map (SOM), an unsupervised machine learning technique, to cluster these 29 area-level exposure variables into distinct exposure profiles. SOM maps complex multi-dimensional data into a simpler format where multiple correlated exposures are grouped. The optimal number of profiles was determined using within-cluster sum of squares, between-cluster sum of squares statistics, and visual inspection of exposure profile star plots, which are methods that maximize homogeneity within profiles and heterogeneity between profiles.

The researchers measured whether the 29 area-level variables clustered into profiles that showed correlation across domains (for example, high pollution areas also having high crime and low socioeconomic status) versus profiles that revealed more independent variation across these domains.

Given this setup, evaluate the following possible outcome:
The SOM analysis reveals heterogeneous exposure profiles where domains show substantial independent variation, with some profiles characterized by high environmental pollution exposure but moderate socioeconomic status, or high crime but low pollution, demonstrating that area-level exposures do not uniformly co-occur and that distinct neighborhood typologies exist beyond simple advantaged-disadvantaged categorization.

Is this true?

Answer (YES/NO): YES